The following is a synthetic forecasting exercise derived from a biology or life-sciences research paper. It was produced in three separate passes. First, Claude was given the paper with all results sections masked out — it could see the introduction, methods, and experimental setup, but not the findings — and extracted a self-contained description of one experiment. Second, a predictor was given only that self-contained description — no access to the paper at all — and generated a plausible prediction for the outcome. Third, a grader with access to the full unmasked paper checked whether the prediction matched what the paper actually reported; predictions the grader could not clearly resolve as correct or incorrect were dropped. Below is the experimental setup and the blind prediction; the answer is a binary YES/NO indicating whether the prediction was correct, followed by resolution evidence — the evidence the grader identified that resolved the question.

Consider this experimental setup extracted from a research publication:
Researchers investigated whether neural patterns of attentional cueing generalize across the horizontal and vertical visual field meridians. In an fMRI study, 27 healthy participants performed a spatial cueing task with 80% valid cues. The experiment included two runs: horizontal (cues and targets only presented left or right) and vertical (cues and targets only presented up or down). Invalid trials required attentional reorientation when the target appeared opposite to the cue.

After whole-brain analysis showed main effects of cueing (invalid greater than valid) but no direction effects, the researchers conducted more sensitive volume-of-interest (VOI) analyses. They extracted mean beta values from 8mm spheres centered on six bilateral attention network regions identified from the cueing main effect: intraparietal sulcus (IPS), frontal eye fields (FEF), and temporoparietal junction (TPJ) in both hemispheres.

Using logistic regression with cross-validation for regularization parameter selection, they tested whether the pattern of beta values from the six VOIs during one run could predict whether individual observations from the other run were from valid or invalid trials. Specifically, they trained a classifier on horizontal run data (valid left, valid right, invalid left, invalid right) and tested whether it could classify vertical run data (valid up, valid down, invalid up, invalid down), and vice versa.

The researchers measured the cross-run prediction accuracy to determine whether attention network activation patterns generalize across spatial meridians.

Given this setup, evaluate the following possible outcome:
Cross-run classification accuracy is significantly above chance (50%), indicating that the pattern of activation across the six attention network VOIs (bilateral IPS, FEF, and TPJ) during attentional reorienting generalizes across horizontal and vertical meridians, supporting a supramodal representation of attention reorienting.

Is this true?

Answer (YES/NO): YES